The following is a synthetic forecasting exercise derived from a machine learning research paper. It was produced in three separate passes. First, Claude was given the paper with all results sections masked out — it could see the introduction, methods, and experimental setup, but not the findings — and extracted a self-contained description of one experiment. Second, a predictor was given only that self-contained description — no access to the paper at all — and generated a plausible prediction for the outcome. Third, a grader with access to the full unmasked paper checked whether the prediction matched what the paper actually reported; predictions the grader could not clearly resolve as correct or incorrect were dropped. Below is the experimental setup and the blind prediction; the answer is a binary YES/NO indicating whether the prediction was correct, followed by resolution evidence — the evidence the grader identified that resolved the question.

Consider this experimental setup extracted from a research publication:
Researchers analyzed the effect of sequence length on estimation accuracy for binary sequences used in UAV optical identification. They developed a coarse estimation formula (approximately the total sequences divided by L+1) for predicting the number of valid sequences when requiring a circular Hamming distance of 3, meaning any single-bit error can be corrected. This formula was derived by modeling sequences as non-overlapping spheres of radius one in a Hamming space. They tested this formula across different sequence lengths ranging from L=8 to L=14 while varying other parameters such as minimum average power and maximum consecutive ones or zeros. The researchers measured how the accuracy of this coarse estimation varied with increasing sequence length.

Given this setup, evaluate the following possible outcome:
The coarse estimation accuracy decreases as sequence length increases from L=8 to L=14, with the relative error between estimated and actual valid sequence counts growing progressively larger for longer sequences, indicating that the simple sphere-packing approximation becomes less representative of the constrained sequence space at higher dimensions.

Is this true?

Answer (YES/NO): YES